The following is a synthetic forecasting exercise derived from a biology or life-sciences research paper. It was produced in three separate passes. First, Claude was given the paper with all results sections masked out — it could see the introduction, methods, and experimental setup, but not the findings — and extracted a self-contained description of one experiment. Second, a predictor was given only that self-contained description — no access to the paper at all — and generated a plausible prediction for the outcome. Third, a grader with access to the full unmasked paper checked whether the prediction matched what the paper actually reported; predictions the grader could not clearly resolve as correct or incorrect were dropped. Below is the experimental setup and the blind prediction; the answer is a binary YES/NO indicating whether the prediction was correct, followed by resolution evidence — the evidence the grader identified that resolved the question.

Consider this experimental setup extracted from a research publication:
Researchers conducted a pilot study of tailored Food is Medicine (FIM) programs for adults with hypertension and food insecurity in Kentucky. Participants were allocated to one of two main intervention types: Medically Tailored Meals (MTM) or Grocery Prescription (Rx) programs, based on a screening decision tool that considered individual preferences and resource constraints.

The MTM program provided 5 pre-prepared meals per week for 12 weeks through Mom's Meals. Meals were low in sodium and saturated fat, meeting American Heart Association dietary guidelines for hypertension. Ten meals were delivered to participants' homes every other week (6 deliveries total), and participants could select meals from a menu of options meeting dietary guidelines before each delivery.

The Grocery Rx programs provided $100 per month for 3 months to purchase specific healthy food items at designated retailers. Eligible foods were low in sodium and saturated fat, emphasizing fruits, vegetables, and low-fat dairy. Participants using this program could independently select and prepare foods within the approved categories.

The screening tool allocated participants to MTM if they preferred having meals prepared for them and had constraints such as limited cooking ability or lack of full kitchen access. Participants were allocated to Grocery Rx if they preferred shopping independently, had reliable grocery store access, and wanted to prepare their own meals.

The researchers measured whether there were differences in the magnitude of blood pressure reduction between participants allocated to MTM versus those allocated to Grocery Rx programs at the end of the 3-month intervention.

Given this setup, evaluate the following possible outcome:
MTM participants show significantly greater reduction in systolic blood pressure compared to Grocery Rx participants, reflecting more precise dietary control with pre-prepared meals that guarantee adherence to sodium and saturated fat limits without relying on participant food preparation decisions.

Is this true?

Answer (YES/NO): NO